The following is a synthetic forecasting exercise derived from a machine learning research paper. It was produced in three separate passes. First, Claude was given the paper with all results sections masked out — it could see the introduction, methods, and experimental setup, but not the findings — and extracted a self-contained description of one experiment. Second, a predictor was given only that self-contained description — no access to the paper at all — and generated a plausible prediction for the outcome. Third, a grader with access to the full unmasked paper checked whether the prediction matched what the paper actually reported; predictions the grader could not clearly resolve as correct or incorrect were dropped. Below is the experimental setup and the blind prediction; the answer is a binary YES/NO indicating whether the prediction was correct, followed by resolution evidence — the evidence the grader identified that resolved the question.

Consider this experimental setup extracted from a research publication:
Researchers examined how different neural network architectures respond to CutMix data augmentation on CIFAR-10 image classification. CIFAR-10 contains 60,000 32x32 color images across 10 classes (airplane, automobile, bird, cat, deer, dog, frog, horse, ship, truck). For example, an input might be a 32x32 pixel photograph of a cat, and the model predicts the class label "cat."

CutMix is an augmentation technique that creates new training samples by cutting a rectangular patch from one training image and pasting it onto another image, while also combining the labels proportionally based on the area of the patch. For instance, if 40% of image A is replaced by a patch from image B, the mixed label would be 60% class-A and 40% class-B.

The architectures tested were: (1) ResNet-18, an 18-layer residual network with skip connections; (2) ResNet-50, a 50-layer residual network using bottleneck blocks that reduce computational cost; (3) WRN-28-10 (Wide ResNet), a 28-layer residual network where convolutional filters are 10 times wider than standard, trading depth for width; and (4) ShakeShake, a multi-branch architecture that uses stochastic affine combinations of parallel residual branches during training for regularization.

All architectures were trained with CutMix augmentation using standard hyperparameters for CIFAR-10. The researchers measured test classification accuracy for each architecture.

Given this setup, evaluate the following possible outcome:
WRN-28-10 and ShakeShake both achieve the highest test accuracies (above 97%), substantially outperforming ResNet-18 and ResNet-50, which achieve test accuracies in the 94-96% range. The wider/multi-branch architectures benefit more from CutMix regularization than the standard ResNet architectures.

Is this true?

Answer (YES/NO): NO